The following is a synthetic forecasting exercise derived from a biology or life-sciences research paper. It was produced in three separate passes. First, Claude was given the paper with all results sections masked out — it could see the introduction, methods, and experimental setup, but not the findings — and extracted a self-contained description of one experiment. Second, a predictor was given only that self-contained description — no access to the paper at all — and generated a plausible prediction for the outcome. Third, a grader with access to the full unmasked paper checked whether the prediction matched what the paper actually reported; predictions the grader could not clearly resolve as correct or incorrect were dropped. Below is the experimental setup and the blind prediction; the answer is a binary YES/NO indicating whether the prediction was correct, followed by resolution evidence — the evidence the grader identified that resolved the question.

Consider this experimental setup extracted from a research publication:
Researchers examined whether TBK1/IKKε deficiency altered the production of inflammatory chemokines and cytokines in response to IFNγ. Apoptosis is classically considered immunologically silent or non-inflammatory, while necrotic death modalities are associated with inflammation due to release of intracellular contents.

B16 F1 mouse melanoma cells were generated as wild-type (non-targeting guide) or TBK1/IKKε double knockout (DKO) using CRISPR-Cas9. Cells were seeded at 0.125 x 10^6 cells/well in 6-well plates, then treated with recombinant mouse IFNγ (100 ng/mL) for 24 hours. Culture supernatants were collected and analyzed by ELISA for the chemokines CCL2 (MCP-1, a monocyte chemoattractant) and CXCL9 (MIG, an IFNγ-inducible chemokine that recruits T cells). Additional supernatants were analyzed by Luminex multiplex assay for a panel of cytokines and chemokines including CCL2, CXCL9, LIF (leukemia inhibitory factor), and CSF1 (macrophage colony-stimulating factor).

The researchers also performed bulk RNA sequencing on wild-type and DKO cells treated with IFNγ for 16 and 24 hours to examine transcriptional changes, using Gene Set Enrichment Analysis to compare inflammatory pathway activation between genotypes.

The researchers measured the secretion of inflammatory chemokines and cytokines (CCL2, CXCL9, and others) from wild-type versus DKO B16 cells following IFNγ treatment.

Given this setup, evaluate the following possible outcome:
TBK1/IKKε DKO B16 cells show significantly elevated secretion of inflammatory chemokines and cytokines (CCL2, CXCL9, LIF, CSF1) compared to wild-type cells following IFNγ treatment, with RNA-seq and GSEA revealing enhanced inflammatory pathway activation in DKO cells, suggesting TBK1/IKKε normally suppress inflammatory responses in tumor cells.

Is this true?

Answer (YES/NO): YES